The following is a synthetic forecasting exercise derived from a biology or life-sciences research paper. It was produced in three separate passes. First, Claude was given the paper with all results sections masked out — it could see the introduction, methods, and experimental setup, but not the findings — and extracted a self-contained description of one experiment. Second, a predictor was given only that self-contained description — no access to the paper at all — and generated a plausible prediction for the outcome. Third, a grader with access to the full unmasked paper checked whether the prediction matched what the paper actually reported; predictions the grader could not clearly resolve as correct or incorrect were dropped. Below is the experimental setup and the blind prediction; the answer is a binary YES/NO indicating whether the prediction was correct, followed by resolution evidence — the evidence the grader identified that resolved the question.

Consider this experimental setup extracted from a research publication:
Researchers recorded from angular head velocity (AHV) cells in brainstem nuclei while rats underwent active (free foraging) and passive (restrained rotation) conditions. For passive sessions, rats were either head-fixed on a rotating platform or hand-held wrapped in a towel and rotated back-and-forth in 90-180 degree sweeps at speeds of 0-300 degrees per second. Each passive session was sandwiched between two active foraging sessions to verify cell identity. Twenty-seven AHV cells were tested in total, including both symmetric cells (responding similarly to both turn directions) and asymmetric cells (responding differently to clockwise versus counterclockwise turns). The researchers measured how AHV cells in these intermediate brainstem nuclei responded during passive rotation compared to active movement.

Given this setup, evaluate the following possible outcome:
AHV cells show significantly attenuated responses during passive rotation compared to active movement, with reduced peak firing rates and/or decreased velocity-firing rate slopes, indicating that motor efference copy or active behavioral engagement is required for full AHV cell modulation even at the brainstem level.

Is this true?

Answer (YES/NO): NO